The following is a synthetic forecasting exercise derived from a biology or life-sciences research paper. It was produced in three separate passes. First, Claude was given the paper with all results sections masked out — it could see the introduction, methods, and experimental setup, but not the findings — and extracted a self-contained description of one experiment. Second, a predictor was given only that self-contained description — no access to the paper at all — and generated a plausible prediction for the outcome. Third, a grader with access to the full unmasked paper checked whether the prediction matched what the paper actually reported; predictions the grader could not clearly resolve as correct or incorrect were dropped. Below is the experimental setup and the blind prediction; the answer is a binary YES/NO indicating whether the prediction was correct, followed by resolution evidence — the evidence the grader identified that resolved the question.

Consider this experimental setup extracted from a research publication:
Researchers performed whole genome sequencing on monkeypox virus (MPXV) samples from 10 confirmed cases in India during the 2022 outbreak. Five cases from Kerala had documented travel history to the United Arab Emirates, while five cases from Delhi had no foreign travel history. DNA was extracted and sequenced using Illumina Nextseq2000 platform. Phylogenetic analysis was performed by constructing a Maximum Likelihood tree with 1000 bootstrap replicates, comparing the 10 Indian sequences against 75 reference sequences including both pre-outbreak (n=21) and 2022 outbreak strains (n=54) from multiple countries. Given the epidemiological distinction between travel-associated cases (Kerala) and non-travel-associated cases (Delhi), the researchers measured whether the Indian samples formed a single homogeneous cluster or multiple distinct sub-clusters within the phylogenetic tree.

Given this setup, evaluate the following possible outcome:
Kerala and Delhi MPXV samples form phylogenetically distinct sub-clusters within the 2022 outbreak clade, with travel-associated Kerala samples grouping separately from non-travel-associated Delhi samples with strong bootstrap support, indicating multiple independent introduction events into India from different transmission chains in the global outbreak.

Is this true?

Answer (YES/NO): NO